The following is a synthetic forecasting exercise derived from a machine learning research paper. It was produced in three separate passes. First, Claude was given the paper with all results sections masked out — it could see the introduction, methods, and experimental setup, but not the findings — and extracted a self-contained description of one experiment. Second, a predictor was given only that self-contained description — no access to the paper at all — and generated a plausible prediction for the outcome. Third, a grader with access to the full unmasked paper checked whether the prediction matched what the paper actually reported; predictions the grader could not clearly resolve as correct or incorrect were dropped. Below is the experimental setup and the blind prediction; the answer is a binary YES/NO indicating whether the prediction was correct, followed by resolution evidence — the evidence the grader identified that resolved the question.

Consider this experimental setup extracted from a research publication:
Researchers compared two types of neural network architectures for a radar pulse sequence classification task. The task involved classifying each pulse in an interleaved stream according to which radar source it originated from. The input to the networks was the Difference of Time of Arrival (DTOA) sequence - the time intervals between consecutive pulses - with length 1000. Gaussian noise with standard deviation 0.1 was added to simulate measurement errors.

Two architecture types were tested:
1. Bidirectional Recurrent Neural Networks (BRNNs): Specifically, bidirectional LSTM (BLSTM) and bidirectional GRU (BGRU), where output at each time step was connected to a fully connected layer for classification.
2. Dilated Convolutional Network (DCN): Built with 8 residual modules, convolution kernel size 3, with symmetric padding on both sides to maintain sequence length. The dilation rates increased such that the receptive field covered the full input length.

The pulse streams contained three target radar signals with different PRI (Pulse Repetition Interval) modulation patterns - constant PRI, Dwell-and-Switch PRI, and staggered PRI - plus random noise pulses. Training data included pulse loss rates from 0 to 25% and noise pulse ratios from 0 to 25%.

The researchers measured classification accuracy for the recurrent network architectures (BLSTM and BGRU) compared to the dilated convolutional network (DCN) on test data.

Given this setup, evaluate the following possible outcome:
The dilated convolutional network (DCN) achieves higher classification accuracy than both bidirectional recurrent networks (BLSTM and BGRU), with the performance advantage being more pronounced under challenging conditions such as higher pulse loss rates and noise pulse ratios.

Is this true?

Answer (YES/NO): NO